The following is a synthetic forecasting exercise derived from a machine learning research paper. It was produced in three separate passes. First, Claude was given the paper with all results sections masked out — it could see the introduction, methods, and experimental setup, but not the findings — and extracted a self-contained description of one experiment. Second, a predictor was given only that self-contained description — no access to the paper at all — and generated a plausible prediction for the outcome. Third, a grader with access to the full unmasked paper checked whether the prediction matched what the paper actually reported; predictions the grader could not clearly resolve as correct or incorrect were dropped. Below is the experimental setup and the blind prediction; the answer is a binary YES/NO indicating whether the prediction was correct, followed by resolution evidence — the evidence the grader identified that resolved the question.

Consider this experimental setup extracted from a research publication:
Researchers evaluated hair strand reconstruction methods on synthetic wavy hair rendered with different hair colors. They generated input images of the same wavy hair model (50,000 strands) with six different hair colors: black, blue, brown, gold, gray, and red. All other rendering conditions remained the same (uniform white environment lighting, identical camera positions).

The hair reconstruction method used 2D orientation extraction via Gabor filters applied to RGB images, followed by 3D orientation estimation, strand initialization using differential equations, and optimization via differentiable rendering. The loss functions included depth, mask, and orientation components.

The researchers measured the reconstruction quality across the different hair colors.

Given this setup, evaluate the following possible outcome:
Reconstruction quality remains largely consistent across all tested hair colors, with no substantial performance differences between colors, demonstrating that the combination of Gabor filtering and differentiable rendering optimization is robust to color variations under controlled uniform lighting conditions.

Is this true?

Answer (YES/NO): YES